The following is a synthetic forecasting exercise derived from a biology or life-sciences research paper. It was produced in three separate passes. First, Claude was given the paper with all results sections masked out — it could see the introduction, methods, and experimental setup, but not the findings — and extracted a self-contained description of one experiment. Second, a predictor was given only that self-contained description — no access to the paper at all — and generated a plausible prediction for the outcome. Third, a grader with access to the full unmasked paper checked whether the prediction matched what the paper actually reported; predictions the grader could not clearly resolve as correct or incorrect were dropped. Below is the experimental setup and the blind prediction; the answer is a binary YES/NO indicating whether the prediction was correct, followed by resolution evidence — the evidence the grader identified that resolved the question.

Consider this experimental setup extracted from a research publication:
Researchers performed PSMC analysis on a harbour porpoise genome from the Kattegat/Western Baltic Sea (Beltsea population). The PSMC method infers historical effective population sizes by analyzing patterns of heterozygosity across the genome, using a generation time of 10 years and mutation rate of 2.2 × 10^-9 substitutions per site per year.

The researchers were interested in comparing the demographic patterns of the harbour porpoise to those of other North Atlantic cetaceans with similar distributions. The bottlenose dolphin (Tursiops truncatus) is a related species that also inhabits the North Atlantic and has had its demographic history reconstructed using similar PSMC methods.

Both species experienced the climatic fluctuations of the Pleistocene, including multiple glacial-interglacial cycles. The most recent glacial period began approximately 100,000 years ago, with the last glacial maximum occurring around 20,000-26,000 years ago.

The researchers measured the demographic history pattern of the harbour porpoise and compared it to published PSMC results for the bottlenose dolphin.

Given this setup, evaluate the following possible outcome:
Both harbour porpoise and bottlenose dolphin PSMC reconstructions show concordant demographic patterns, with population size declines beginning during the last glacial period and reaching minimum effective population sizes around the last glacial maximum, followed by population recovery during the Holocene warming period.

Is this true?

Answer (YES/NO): NO